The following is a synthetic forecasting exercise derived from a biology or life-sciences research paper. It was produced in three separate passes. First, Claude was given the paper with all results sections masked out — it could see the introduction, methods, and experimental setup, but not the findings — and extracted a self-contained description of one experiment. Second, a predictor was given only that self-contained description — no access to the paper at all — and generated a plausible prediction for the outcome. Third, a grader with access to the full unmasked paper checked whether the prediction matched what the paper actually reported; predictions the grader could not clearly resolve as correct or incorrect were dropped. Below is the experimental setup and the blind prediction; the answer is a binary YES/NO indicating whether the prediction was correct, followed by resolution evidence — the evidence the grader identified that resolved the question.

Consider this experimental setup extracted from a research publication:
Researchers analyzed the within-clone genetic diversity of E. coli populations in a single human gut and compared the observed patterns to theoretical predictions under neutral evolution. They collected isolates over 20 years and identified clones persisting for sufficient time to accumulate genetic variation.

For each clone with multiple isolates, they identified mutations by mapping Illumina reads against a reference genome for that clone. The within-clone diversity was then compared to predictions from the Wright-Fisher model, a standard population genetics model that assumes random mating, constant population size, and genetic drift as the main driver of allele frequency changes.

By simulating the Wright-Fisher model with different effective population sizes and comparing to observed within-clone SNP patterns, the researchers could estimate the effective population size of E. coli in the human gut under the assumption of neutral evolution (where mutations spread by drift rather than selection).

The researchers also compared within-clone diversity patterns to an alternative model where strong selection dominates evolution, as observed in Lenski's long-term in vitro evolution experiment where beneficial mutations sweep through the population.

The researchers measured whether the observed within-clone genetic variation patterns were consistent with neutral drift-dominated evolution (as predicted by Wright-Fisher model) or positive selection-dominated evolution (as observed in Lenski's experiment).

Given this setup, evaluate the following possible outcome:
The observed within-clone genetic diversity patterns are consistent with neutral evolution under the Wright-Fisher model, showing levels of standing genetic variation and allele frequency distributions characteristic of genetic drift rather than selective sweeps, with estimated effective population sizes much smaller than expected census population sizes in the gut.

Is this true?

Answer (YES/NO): YES